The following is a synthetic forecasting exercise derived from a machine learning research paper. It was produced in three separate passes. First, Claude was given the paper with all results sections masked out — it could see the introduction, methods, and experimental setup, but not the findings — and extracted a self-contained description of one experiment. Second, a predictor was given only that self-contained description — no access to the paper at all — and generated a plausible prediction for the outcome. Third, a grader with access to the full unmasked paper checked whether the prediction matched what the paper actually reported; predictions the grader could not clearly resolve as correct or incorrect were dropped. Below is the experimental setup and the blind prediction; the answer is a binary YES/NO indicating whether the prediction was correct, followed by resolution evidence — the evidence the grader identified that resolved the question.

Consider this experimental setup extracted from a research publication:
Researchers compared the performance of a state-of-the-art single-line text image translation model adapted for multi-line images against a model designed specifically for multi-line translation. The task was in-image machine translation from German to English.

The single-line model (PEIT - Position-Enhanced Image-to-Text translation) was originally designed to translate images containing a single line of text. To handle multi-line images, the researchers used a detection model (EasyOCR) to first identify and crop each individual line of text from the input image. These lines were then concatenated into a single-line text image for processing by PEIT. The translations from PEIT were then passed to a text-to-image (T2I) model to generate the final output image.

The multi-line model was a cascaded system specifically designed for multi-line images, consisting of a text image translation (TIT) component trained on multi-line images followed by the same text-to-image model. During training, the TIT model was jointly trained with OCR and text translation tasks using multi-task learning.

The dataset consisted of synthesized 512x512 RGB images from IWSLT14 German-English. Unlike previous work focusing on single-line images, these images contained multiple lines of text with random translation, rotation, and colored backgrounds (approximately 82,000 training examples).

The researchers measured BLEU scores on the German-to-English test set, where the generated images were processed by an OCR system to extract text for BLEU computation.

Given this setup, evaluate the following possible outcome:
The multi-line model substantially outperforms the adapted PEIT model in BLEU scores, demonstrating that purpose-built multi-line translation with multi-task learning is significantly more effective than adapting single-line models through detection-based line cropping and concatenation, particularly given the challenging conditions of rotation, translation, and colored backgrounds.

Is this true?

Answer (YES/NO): YES